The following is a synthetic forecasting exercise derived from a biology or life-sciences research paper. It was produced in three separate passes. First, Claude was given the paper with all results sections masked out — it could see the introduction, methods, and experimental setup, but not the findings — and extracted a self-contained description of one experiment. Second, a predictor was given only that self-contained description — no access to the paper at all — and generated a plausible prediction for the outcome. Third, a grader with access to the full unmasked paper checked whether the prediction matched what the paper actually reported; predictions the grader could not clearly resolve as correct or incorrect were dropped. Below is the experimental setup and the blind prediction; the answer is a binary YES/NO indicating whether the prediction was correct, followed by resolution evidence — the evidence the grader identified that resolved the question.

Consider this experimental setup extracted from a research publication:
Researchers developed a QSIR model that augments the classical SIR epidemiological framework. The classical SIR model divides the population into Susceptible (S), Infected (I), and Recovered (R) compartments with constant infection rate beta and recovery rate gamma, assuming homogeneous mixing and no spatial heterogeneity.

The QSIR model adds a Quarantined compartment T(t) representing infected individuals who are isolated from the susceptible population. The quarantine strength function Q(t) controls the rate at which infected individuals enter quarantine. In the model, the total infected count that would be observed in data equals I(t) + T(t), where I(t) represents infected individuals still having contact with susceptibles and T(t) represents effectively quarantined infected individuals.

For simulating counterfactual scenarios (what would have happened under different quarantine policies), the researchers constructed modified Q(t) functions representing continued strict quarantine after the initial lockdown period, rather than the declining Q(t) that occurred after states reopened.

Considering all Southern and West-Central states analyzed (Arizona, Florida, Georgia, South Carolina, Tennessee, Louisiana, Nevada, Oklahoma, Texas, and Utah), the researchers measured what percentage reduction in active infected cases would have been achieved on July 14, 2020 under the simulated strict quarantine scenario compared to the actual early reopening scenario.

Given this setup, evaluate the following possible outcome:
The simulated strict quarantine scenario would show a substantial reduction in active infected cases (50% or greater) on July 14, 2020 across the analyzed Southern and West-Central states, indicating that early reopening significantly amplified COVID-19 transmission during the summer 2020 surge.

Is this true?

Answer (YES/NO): NO